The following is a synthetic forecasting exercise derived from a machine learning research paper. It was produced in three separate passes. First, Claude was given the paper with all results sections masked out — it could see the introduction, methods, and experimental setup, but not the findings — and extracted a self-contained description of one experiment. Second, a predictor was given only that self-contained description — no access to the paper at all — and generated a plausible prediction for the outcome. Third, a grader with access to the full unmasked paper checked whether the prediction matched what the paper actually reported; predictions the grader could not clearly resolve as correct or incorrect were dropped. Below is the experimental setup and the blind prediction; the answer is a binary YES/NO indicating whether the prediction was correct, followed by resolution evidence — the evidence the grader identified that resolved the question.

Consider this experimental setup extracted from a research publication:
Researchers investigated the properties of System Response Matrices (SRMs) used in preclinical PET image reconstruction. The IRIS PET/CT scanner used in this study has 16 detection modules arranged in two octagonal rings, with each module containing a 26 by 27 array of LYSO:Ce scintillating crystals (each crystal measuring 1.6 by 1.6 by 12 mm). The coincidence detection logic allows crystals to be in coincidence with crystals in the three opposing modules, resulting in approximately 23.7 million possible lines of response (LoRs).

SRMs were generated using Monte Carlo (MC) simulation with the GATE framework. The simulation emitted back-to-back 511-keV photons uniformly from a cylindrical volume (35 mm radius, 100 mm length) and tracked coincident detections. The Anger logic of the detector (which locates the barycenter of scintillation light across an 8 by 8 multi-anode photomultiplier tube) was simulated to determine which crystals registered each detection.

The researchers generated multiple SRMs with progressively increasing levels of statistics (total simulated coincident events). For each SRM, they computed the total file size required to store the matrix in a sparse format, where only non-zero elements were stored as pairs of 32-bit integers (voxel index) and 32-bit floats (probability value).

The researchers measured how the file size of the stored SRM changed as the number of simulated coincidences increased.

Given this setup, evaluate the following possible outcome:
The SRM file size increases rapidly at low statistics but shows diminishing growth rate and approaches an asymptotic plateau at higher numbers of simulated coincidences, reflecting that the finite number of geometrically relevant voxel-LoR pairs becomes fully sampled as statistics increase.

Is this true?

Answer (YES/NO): NO